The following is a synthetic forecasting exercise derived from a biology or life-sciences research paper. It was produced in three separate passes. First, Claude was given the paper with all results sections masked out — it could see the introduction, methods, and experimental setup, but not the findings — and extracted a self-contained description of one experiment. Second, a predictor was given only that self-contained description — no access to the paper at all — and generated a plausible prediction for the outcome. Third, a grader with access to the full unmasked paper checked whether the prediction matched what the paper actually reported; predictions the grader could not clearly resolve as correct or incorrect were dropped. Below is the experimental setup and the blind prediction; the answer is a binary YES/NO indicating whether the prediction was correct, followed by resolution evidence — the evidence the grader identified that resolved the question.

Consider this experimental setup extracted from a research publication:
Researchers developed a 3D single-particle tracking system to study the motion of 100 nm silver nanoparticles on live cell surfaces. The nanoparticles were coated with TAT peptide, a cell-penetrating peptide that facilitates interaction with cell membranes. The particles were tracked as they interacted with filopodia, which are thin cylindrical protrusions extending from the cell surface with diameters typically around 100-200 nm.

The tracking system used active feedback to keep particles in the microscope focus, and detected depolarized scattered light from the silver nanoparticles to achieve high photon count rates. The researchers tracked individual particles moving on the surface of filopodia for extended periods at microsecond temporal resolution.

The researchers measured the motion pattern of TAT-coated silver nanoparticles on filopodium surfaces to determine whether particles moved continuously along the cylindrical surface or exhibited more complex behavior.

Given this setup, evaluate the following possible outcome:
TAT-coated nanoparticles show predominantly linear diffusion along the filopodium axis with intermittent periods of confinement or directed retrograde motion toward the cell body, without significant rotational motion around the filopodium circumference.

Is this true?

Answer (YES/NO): NO